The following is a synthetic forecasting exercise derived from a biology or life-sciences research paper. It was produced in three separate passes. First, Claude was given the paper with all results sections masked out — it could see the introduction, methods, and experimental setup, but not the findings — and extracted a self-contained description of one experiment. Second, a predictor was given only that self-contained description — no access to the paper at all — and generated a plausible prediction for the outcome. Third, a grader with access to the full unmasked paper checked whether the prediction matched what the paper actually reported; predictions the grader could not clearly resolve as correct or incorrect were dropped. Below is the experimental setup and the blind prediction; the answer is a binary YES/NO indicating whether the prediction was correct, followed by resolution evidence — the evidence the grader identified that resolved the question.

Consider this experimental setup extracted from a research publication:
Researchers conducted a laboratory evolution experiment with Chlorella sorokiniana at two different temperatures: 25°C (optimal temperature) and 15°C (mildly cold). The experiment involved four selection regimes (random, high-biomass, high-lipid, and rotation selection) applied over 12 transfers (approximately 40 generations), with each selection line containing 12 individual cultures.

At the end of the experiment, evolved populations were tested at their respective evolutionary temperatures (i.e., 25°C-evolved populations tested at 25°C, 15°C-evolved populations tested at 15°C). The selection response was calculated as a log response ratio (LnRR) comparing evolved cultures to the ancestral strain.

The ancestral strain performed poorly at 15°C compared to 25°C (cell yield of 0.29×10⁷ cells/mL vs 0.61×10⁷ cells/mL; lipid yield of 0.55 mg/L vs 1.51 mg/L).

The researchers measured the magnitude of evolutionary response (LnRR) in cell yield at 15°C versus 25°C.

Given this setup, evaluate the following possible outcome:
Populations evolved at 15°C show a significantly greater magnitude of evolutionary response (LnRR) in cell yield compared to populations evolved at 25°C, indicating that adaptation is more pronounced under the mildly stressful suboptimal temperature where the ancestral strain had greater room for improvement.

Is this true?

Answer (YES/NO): NO